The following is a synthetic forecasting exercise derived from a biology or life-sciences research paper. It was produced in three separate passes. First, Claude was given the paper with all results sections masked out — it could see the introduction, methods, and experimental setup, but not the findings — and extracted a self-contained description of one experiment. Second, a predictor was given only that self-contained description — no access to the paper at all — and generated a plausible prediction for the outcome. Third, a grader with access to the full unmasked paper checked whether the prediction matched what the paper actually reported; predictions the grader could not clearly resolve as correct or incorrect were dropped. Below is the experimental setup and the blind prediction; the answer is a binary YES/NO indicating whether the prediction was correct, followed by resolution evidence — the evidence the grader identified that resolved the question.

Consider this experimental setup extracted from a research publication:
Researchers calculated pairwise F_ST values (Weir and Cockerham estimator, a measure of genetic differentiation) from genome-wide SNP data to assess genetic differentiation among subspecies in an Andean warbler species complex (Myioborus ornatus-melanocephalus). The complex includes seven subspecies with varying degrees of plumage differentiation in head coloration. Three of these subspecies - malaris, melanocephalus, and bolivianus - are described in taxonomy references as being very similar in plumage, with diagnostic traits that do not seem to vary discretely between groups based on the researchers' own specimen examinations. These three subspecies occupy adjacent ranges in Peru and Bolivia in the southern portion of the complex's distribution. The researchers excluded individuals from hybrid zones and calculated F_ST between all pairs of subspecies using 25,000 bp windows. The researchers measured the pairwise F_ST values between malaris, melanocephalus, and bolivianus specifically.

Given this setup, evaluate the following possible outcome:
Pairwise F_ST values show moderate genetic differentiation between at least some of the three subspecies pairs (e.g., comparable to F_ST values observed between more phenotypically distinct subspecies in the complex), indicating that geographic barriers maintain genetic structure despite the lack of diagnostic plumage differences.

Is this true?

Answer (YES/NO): NO